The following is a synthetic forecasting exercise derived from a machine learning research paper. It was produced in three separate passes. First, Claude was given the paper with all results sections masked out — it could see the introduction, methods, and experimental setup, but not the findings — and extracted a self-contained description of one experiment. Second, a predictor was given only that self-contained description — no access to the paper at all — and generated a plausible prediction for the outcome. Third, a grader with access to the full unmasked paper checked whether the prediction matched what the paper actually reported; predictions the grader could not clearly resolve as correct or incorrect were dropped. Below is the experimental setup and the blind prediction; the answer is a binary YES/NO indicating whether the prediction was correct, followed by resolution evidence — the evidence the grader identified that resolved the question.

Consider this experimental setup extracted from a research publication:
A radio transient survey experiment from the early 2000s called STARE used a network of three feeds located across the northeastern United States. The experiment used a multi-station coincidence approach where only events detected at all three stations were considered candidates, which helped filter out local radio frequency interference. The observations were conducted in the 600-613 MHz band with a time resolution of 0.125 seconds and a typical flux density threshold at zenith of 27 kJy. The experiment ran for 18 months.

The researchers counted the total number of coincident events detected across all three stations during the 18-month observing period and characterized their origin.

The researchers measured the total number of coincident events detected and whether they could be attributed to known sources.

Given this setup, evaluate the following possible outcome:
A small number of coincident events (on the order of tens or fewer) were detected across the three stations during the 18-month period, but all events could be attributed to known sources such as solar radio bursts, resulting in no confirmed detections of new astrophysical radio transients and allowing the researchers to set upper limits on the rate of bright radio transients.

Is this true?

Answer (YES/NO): NO